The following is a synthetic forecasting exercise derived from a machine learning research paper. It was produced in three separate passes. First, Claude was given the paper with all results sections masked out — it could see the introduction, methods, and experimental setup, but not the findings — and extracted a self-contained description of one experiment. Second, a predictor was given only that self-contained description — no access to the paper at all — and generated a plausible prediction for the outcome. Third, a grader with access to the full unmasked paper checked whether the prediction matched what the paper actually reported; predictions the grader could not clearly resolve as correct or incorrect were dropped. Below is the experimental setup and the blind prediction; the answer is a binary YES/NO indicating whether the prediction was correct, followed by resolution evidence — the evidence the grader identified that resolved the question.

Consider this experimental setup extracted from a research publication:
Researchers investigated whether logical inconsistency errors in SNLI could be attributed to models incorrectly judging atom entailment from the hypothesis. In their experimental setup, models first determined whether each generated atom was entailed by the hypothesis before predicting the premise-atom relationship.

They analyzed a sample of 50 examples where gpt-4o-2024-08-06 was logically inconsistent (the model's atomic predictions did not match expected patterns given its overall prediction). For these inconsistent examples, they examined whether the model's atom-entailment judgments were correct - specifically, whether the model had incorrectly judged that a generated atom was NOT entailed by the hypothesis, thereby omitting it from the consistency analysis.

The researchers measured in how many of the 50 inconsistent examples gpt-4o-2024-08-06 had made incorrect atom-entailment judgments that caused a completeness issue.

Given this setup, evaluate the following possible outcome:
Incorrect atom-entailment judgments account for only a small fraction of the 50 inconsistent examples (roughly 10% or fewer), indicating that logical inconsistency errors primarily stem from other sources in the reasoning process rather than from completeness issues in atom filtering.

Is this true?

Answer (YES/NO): NO